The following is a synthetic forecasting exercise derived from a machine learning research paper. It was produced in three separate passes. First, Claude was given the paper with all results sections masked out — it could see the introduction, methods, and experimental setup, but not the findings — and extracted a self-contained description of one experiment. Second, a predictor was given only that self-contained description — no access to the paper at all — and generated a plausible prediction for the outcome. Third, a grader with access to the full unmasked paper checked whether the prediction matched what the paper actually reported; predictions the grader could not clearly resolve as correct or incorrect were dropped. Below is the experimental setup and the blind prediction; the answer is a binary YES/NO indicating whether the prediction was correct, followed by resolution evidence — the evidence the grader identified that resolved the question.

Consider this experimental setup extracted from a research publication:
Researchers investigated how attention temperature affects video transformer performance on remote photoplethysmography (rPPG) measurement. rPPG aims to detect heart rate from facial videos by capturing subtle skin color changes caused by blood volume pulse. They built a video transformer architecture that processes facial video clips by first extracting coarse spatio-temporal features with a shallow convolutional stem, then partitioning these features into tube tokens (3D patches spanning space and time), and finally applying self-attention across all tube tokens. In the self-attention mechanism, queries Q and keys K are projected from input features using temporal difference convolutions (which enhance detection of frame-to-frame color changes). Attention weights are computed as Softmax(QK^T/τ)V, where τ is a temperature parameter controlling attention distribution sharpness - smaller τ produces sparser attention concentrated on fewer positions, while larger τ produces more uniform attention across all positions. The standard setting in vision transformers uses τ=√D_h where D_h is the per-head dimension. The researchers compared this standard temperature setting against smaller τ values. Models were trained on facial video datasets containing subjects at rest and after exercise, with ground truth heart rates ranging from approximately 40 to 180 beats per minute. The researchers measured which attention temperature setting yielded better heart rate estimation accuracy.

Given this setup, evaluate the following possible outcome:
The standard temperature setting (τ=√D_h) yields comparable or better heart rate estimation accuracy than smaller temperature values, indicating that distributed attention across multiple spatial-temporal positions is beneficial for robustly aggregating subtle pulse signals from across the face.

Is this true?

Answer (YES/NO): NO